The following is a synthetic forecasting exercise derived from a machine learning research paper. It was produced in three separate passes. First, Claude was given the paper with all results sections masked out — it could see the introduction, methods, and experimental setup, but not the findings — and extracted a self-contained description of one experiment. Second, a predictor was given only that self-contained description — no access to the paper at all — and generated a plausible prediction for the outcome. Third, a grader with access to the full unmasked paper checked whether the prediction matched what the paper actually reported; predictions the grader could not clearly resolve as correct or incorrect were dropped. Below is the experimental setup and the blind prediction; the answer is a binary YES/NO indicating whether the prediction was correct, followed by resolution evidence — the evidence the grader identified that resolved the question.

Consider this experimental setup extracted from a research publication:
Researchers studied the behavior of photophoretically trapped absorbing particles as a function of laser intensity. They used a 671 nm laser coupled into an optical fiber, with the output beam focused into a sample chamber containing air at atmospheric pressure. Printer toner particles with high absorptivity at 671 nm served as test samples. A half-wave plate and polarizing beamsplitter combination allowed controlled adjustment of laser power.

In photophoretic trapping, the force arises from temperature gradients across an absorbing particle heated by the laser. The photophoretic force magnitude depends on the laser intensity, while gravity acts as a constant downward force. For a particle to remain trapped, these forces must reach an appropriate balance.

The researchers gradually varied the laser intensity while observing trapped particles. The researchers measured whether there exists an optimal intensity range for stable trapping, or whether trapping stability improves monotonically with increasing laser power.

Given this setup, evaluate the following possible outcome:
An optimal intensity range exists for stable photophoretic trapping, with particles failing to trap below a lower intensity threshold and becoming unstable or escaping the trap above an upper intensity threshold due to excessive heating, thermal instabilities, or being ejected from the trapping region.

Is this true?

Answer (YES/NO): YES